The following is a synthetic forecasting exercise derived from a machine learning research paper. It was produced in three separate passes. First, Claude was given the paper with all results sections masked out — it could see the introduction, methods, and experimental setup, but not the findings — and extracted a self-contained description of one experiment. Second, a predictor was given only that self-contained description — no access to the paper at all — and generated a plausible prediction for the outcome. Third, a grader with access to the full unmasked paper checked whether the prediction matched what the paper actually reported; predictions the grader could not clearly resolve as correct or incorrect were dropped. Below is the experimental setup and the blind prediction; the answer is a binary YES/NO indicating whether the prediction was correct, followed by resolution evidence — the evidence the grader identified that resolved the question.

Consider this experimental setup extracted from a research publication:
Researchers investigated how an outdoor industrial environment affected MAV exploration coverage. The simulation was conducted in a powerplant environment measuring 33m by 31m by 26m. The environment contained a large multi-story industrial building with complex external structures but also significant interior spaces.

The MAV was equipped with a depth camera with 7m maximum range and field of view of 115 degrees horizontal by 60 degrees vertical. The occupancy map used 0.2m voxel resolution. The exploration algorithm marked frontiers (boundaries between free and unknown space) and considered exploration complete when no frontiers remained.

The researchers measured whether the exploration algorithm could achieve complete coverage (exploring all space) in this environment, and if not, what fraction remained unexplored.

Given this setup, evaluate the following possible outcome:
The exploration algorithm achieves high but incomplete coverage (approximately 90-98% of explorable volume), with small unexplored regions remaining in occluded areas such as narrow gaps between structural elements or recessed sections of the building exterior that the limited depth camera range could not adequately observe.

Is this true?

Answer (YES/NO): NO